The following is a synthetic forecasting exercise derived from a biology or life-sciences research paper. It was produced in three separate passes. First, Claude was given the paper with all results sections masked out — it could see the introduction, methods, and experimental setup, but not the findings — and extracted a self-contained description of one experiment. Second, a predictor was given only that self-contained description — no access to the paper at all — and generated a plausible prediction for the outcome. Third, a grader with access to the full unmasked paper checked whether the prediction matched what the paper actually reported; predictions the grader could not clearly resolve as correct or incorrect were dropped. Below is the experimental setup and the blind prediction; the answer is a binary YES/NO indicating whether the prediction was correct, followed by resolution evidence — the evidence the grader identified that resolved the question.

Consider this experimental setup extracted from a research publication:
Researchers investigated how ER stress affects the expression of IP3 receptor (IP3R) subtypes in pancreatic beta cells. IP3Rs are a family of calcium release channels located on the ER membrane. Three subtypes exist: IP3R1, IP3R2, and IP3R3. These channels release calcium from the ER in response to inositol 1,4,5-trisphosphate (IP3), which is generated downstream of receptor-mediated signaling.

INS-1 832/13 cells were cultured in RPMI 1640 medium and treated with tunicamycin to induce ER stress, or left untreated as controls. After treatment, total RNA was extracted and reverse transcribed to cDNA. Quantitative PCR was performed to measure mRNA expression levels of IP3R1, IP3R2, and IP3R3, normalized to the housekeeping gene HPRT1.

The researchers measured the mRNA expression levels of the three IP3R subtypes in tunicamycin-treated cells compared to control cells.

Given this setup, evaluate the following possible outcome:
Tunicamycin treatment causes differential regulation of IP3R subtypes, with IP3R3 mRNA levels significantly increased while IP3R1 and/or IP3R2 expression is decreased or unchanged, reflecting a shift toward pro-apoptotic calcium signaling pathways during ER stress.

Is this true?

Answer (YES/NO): NO